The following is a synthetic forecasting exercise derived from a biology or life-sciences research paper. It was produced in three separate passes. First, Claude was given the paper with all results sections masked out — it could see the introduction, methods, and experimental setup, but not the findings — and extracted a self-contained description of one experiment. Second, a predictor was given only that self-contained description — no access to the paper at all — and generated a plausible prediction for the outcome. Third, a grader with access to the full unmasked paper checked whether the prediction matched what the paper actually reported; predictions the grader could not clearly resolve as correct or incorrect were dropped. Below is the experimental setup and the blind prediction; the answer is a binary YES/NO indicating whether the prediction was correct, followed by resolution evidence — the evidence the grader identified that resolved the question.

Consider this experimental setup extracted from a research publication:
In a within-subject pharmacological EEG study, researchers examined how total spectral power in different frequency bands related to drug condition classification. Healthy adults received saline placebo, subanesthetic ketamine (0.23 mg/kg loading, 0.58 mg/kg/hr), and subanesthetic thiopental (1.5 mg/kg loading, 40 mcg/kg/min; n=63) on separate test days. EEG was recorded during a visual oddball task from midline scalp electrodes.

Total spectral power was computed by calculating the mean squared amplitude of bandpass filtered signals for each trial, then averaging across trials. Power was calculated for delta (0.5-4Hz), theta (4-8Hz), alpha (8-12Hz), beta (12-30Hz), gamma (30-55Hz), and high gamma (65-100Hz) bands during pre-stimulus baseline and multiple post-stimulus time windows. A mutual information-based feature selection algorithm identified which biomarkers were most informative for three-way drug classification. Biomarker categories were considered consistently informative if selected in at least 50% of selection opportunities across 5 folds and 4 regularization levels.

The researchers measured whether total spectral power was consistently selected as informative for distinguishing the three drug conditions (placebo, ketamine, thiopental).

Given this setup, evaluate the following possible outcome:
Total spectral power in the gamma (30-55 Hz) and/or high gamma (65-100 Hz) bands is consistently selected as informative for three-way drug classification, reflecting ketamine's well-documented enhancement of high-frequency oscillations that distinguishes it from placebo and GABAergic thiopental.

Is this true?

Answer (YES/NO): NO